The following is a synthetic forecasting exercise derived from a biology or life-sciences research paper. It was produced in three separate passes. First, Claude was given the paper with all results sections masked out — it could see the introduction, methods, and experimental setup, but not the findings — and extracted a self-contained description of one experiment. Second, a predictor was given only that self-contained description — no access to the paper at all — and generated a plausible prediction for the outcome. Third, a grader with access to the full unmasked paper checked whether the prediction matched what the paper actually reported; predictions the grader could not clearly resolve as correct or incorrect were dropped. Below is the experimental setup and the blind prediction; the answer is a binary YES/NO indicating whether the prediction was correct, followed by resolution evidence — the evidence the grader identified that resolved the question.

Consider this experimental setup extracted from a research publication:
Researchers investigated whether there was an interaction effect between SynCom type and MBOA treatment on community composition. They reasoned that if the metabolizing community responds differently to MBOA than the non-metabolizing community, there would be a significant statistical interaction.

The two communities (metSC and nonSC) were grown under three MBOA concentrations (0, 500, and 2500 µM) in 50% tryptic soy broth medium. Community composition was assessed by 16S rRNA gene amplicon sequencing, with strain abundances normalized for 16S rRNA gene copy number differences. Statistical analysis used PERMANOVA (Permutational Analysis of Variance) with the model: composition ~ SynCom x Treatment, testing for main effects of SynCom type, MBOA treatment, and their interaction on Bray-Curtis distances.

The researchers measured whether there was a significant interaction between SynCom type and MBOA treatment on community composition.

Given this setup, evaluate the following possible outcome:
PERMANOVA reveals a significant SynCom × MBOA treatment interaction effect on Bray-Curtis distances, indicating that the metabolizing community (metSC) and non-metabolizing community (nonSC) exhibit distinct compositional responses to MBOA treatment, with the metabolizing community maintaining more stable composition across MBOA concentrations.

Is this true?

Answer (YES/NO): NO